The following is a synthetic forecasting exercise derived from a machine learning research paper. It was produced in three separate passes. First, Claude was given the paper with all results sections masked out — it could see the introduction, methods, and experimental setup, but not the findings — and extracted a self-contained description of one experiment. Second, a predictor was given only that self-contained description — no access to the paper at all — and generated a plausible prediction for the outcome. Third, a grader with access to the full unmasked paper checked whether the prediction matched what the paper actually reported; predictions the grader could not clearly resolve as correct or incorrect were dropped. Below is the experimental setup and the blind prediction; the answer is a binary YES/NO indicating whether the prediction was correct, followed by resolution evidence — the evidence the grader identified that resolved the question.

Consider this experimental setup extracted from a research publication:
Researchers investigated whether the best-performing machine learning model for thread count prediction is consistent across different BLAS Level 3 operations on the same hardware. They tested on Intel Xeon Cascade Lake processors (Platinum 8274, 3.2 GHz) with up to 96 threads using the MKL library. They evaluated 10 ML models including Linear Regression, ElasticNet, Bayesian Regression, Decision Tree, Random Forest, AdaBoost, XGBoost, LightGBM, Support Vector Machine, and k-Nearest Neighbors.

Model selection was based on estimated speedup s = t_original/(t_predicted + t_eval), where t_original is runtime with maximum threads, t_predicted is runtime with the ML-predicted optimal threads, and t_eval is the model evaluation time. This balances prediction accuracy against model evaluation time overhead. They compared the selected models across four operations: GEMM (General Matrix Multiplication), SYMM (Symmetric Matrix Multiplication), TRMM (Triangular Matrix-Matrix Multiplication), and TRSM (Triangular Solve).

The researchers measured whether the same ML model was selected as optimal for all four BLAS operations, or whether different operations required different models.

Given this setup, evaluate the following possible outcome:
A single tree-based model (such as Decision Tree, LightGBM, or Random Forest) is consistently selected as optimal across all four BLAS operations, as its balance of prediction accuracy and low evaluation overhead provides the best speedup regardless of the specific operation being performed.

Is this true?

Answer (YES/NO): NO